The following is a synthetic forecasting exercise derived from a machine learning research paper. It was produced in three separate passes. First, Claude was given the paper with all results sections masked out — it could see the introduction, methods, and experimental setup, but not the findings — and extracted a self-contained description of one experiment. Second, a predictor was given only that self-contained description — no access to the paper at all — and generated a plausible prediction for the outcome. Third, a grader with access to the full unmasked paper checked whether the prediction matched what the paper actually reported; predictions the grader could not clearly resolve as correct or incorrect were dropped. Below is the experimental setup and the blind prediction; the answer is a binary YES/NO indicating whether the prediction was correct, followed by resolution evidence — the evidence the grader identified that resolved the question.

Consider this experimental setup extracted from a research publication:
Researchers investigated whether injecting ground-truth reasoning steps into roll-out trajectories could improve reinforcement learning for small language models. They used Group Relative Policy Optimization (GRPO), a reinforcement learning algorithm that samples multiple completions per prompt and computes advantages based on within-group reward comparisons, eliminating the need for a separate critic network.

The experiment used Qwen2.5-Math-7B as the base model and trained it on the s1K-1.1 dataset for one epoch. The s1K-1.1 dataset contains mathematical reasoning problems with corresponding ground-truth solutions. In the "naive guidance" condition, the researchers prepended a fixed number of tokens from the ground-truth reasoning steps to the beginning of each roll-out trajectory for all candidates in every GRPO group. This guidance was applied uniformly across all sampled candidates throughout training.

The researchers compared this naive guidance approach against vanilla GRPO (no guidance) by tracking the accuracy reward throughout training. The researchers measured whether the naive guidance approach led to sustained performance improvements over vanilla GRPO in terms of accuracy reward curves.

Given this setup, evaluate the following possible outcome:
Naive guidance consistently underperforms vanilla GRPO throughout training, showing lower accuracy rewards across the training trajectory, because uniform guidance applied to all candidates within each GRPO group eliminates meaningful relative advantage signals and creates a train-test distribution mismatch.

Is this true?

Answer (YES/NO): NO